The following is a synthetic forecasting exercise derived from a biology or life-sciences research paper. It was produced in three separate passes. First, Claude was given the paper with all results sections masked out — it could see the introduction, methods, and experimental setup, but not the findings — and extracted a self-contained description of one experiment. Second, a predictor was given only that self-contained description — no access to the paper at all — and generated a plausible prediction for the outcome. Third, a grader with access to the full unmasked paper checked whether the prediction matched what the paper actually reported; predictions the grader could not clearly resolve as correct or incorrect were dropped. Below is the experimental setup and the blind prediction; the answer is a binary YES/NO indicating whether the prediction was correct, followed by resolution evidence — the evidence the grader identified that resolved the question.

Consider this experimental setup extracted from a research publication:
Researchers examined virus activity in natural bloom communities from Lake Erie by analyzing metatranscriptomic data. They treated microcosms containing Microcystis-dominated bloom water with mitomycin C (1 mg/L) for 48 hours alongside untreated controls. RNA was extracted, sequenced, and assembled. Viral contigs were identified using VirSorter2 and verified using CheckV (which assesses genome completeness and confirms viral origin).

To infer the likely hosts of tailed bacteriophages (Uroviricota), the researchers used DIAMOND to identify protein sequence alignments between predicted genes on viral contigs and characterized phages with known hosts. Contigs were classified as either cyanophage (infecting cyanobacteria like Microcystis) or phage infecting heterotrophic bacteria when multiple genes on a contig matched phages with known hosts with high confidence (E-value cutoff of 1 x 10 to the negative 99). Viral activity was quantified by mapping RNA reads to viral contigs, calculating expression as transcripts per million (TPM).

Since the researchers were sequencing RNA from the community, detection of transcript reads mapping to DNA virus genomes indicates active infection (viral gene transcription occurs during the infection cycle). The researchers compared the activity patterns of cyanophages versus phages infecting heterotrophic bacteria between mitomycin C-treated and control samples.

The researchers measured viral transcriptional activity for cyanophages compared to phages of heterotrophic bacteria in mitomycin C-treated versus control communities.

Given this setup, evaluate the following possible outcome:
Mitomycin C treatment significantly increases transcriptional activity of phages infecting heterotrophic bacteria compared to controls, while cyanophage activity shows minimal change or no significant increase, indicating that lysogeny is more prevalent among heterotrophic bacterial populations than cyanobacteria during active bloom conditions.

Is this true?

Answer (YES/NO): NO